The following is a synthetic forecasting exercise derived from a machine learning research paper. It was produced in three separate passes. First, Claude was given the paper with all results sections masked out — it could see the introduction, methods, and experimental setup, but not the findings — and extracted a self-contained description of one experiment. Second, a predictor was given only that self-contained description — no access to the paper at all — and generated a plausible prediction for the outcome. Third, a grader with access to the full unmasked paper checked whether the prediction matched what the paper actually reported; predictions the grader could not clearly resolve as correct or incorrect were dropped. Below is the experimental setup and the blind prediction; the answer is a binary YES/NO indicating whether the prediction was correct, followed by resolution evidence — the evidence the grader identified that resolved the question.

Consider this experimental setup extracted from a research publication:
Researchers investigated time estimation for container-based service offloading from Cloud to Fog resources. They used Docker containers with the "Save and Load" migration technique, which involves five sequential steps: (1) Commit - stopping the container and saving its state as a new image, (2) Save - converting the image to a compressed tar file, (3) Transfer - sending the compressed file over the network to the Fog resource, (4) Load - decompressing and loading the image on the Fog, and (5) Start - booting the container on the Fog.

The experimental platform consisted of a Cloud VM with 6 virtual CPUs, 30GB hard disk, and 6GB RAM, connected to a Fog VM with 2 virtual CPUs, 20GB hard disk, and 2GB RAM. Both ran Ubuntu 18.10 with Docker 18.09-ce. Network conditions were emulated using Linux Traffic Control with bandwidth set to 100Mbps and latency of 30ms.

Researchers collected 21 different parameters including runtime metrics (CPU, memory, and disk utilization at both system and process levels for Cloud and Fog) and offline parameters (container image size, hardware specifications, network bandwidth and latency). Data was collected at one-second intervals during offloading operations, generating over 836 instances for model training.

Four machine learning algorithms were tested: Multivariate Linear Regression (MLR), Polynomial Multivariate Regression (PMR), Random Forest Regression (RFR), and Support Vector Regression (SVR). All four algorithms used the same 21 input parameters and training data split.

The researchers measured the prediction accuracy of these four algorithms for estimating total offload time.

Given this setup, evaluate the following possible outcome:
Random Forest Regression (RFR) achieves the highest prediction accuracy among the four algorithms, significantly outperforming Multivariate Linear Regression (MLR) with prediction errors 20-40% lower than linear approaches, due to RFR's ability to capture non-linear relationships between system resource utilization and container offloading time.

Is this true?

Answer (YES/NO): NO